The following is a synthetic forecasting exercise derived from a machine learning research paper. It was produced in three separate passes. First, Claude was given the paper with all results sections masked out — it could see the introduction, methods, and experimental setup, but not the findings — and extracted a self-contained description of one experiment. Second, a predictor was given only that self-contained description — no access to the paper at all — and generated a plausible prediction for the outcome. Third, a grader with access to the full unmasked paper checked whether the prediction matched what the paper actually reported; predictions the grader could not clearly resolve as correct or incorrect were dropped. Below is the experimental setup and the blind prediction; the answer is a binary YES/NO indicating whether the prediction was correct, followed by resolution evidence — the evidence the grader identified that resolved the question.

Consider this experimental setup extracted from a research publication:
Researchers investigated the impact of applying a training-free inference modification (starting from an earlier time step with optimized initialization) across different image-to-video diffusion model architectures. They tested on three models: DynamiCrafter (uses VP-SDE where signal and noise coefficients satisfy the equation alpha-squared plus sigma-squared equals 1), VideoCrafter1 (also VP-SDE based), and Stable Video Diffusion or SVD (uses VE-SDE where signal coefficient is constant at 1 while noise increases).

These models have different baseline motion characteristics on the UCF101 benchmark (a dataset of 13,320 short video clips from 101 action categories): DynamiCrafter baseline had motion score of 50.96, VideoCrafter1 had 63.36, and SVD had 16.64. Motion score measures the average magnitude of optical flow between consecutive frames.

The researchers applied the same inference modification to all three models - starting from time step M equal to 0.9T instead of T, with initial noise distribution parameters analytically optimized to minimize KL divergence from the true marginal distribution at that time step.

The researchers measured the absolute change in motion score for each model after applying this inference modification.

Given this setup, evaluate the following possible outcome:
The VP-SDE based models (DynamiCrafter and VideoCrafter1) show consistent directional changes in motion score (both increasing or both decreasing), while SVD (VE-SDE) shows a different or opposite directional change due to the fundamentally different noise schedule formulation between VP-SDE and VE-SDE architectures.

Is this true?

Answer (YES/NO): NO